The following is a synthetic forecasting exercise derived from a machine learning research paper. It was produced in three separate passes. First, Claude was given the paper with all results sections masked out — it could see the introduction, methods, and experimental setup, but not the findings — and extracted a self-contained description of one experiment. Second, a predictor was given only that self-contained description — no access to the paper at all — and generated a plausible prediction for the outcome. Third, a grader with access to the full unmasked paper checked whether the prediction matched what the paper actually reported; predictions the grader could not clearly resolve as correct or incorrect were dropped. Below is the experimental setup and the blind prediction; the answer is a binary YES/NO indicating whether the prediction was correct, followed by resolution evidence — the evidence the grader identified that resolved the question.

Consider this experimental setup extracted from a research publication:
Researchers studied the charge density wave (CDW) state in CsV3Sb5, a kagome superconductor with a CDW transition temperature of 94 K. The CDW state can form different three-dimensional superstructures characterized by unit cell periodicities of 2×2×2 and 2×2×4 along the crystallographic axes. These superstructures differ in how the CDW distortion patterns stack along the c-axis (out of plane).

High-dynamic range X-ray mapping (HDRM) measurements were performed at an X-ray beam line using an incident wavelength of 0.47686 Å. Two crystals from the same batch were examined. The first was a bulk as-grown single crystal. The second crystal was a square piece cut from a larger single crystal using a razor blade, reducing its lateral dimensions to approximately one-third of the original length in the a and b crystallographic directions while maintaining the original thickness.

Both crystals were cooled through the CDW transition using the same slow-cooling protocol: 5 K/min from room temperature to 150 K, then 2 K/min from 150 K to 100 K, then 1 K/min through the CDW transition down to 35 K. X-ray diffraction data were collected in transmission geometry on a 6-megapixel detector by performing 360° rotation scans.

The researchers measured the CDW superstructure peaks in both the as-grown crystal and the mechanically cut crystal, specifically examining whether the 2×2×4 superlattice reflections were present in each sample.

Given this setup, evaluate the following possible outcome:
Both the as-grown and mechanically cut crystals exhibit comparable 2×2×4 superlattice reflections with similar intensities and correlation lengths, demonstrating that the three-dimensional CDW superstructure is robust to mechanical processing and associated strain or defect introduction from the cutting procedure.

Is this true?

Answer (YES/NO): NO